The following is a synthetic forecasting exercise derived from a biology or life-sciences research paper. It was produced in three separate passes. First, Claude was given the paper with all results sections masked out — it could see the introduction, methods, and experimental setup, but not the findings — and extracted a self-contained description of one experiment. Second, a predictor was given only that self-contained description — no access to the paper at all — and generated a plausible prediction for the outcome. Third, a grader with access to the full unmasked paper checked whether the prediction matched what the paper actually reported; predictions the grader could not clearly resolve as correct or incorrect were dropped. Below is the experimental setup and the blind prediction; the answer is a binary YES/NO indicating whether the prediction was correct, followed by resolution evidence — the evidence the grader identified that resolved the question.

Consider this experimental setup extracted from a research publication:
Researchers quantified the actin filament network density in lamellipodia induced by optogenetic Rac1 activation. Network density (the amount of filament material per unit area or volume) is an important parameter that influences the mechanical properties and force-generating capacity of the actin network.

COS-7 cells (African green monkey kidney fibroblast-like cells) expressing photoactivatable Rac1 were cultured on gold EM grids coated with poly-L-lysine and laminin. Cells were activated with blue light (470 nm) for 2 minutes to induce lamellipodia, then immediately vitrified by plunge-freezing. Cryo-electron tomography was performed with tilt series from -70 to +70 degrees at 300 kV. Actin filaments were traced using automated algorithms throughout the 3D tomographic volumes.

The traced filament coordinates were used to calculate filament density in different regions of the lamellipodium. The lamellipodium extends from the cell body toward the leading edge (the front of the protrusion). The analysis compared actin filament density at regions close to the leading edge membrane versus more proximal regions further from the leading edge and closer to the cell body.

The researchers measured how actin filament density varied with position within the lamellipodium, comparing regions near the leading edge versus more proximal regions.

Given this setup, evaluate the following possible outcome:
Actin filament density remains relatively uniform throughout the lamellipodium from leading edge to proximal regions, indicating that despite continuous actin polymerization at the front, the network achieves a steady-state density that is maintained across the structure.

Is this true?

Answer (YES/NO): YES